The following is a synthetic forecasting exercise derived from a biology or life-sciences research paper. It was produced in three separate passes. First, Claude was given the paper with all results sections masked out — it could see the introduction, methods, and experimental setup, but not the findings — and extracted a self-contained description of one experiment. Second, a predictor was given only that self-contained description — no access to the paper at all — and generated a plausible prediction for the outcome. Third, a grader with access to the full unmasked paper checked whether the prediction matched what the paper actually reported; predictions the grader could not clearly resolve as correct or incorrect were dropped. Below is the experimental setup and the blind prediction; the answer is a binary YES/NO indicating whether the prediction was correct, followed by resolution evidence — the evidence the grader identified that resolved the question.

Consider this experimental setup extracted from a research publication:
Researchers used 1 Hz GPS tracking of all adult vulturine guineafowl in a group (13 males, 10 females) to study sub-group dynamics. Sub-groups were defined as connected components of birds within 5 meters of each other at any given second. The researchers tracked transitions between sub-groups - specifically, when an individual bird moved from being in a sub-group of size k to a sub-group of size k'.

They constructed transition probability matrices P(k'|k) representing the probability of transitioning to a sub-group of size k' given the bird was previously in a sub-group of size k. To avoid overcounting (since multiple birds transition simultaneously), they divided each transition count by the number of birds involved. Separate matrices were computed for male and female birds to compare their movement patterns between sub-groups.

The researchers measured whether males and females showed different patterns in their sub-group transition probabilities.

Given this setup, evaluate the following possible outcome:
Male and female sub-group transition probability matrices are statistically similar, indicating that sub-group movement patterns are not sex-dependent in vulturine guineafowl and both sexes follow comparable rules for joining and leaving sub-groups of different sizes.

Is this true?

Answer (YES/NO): NO